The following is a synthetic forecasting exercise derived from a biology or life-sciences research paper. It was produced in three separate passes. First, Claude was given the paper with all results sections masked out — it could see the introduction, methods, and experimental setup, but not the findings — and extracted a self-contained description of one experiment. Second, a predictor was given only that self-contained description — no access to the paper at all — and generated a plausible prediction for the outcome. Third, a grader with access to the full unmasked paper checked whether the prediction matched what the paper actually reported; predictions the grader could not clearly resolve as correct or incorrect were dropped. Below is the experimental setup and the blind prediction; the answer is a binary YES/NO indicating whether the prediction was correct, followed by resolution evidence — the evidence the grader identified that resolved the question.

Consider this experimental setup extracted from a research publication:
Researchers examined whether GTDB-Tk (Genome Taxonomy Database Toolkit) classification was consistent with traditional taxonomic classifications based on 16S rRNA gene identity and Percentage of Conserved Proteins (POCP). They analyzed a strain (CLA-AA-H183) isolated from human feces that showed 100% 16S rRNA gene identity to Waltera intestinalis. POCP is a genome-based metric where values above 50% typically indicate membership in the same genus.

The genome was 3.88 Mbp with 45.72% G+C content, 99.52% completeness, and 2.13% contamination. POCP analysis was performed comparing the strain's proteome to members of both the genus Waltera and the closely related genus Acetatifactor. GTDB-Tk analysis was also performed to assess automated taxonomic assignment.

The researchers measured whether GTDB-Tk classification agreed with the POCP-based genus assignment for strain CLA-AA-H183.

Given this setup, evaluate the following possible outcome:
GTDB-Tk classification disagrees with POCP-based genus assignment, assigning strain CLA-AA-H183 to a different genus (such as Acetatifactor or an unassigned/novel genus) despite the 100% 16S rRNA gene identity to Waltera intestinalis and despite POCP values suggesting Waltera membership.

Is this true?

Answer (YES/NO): YES